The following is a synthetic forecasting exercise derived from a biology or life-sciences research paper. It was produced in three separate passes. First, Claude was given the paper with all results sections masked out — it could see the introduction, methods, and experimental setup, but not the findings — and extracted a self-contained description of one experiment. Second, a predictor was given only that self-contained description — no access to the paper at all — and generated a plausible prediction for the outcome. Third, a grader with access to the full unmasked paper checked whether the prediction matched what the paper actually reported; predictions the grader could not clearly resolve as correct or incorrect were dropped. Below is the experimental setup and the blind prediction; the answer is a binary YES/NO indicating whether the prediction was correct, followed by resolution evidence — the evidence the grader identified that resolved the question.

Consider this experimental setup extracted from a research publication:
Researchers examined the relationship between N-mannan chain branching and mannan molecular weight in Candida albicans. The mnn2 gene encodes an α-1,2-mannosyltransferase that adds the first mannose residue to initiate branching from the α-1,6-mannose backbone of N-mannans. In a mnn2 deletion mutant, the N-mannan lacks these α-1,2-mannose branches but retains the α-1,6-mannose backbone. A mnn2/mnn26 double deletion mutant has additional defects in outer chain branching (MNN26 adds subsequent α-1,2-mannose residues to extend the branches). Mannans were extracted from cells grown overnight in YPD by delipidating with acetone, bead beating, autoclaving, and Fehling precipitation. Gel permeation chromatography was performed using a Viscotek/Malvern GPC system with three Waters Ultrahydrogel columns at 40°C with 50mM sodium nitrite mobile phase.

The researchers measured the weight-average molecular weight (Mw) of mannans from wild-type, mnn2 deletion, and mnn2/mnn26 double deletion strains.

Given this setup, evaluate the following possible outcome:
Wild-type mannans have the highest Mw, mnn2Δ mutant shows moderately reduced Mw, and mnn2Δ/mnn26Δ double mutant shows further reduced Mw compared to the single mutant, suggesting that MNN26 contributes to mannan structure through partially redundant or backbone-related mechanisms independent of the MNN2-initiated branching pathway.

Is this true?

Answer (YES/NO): YES